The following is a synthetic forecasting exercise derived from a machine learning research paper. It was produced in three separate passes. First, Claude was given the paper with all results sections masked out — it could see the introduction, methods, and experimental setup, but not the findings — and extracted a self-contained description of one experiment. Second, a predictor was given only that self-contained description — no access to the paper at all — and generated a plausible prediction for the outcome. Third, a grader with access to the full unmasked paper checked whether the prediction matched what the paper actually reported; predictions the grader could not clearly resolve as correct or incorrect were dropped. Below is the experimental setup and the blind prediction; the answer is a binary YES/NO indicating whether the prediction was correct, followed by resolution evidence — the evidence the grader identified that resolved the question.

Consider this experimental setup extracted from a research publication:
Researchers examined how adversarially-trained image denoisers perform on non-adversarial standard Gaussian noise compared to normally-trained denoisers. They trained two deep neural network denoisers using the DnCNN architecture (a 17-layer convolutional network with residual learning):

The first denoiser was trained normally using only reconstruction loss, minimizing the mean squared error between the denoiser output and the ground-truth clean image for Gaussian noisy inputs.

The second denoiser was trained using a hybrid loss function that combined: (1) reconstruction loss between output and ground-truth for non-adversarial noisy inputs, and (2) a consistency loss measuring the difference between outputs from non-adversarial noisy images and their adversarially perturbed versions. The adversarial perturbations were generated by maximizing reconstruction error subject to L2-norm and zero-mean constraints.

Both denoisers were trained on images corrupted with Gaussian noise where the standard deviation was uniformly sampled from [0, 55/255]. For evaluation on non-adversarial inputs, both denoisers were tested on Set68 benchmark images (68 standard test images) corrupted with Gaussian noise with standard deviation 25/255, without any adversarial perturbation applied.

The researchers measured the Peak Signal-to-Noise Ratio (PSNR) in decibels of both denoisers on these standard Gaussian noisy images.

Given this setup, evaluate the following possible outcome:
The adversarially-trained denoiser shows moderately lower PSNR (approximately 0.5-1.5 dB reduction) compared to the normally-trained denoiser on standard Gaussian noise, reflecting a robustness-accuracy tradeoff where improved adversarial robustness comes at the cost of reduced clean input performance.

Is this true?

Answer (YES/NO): NO